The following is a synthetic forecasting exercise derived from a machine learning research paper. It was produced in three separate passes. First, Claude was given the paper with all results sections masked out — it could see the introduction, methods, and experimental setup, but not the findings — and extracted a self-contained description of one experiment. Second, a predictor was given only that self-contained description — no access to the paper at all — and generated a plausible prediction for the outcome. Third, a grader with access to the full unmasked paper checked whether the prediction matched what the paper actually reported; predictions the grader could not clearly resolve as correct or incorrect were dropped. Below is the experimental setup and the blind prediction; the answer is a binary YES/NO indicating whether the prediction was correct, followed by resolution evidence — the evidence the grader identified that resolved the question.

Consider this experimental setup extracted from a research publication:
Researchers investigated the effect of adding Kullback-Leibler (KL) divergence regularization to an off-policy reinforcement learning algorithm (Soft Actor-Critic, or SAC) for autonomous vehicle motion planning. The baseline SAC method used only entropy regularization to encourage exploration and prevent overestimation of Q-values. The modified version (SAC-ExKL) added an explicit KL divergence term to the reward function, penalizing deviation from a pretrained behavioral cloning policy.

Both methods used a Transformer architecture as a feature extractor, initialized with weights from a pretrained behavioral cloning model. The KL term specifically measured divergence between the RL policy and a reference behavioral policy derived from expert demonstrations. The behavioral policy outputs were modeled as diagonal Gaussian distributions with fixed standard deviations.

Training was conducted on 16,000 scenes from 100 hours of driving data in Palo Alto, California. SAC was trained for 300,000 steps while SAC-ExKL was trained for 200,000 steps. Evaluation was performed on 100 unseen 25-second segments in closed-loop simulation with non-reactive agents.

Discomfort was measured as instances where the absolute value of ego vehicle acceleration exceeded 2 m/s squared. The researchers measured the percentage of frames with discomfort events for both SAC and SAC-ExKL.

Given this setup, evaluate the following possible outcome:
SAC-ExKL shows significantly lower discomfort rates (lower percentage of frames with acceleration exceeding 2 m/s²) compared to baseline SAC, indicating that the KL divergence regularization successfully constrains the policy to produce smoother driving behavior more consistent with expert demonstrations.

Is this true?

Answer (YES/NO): YES